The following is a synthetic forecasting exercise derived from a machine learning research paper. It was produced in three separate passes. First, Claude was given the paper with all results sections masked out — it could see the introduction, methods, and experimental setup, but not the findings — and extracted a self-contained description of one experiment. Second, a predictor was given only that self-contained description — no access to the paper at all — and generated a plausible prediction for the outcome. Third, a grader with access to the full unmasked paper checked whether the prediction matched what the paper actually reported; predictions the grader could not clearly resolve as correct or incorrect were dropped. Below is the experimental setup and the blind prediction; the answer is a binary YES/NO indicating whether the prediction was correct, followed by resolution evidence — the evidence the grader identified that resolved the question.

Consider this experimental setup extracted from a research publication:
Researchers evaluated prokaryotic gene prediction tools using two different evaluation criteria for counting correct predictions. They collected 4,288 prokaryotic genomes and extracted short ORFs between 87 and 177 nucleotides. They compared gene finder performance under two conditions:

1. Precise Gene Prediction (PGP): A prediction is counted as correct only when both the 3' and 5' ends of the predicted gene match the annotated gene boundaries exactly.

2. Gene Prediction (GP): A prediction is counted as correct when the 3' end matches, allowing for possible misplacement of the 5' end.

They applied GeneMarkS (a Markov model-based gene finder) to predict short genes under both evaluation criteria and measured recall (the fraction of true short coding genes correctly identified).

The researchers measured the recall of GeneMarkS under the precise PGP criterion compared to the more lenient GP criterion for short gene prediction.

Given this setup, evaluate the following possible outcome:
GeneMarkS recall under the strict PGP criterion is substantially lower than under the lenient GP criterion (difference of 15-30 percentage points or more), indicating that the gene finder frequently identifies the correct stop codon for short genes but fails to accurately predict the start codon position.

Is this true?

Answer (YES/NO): NO